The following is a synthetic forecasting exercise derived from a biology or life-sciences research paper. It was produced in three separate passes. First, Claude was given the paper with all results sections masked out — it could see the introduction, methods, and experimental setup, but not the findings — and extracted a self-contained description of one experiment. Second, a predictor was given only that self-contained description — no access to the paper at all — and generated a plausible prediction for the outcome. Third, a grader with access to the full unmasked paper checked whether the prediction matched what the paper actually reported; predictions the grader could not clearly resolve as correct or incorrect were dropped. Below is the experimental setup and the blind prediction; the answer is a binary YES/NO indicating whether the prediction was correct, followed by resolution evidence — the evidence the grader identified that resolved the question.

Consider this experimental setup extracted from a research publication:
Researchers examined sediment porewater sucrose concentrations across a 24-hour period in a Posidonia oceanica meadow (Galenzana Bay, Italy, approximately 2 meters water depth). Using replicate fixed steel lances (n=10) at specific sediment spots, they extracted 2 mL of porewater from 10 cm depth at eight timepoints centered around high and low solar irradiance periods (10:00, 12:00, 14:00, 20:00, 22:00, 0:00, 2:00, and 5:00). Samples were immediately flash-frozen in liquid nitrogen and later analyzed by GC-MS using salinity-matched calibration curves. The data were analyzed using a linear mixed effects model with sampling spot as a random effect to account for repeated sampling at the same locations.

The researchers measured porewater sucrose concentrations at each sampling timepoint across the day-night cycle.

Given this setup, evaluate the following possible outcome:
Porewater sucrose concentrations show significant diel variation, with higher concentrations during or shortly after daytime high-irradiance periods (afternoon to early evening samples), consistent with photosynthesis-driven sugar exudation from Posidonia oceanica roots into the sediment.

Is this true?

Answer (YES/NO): YES